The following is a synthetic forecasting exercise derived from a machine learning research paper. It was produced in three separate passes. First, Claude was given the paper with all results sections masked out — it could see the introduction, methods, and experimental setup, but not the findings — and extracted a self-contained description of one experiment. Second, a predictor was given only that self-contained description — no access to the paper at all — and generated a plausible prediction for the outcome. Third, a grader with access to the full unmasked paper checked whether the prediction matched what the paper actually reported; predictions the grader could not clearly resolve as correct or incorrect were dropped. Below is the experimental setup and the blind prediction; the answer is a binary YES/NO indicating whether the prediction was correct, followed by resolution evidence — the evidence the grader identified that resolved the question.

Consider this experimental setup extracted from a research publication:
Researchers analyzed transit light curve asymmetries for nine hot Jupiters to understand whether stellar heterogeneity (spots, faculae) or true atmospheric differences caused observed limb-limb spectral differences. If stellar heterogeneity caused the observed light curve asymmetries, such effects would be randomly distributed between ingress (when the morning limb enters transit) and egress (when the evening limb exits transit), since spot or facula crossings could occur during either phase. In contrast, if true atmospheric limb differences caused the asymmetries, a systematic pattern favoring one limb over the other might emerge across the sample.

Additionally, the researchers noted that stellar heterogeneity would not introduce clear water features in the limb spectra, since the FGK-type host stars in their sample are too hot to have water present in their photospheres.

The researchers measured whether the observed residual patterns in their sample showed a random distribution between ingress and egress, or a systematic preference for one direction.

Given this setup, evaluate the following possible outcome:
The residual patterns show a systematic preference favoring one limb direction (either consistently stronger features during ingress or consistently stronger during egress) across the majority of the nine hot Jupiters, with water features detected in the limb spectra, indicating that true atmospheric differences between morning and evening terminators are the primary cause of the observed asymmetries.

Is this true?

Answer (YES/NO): NO